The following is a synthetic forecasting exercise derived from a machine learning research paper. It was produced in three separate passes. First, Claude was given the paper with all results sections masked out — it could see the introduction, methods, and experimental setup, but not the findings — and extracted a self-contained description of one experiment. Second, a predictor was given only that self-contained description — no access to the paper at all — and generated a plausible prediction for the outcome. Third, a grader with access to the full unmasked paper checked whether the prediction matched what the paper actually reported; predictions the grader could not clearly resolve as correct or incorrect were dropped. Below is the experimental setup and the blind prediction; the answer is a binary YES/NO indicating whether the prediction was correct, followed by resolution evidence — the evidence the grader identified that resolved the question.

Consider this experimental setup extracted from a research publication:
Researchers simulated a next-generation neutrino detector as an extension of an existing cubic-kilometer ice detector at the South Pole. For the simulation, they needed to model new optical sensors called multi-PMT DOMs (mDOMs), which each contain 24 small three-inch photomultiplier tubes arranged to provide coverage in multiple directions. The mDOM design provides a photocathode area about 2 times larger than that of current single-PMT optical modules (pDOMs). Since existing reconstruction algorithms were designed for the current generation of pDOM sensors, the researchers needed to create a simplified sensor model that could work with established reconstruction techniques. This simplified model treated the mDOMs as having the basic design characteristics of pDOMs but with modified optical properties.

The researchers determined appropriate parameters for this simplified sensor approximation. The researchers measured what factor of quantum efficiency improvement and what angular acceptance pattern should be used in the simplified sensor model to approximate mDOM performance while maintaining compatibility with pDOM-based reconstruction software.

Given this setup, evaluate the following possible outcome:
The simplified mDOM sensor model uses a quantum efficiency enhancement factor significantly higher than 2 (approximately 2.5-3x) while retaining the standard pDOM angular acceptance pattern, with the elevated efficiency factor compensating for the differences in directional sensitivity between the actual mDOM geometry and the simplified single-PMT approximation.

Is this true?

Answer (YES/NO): NO